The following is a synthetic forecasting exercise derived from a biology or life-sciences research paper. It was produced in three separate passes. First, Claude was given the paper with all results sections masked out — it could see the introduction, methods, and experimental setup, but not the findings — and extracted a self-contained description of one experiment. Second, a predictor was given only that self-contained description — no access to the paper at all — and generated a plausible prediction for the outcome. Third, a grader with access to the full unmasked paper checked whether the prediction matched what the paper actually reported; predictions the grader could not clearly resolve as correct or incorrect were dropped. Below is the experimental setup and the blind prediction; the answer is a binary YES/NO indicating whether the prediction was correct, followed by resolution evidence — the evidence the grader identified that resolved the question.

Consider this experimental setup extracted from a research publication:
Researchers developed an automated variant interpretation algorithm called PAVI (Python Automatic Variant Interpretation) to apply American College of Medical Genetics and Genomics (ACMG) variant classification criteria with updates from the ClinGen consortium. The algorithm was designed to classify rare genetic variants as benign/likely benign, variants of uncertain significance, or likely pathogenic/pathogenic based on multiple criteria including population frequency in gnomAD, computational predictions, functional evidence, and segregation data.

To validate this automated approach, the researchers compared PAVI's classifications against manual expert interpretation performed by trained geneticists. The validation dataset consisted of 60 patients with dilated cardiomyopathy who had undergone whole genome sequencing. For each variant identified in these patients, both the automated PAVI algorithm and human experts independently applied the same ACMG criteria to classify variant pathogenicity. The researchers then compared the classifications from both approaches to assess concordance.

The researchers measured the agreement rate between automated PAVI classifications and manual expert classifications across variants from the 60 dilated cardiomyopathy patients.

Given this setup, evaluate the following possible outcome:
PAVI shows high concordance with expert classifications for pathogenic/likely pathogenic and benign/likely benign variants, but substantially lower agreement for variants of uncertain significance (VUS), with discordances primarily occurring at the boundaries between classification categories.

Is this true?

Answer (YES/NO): NO